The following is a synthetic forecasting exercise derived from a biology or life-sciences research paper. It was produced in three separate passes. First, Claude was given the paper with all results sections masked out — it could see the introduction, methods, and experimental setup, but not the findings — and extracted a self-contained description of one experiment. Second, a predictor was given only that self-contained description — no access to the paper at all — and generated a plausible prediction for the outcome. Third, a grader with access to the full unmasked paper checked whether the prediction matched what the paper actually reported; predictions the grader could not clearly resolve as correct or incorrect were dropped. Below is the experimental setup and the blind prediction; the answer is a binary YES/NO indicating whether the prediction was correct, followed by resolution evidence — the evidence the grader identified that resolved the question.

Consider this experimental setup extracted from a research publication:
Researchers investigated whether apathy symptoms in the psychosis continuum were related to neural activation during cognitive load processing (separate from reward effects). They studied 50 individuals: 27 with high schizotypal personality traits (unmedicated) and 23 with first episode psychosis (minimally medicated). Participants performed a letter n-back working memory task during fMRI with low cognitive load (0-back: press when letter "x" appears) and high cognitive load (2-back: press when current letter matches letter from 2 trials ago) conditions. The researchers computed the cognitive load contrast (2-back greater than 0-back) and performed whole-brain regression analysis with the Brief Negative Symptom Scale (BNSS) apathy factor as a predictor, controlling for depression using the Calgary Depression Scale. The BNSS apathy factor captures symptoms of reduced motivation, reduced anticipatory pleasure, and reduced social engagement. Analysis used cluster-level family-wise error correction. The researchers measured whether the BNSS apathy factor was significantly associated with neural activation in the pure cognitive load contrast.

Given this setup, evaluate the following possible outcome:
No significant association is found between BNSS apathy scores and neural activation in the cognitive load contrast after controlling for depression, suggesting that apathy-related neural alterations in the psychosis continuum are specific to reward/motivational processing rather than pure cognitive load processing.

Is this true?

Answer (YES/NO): NO